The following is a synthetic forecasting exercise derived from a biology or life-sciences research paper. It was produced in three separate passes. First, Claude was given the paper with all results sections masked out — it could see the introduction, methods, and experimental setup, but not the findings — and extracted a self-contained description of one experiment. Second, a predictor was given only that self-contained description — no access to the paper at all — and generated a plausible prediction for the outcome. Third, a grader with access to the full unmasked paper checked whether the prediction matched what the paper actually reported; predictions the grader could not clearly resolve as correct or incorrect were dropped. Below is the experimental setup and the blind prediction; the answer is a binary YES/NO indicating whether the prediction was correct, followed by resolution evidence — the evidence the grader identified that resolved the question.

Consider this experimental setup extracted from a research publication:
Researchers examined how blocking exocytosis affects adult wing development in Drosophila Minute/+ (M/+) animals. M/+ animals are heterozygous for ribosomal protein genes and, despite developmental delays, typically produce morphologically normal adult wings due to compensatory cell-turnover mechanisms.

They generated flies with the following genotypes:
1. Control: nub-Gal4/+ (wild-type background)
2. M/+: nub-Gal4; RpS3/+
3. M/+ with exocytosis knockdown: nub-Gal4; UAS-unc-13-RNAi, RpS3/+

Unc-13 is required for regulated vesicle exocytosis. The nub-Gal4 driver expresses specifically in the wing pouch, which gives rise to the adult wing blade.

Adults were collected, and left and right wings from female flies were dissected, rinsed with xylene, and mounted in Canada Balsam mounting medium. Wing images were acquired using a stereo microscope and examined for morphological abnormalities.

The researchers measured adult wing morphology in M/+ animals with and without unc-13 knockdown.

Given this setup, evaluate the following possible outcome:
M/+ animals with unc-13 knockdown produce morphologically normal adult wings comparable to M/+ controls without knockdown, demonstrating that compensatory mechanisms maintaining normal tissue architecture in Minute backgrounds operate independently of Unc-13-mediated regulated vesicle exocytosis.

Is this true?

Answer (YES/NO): NO